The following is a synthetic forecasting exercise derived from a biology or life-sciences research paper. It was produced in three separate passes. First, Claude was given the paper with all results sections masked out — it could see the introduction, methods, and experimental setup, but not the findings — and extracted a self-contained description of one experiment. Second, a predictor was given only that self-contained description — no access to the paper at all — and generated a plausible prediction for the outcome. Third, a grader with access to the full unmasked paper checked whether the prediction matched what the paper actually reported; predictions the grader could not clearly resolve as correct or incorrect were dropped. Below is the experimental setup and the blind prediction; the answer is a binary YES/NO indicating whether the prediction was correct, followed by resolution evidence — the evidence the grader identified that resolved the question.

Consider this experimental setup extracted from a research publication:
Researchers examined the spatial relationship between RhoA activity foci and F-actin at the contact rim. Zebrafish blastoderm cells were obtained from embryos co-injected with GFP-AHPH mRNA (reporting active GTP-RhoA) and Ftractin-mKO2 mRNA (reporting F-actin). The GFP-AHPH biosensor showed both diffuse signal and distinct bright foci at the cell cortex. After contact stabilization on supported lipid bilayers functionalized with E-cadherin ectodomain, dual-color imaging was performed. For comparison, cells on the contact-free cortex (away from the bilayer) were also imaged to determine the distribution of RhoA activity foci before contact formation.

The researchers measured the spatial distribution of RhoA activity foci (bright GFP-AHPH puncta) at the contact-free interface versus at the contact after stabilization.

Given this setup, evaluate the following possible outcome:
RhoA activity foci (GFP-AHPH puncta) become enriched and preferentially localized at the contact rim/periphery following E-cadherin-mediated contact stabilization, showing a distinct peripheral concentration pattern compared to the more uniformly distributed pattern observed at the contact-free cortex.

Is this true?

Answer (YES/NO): YES